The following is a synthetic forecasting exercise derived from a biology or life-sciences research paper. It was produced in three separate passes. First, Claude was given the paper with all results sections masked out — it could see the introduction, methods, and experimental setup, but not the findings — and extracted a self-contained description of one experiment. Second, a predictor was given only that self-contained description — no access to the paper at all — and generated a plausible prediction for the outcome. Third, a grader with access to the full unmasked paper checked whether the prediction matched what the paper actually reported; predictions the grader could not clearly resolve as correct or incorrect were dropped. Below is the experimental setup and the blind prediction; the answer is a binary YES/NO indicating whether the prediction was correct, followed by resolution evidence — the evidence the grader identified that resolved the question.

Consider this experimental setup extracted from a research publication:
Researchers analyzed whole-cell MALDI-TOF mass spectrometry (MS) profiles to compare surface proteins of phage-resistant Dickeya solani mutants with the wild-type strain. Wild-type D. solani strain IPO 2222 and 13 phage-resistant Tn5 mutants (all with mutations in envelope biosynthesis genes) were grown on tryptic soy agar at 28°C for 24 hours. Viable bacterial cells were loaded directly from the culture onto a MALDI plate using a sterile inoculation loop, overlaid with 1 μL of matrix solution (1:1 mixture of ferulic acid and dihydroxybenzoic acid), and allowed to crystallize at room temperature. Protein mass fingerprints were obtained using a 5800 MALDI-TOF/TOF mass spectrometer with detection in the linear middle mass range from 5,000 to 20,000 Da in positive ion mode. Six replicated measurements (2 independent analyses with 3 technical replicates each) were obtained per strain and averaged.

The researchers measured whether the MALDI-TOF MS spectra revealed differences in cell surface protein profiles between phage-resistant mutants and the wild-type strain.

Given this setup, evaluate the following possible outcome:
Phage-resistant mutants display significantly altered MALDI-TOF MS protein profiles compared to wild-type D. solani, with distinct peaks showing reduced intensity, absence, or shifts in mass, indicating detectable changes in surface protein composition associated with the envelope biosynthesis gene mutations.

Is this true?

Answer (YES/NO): NO